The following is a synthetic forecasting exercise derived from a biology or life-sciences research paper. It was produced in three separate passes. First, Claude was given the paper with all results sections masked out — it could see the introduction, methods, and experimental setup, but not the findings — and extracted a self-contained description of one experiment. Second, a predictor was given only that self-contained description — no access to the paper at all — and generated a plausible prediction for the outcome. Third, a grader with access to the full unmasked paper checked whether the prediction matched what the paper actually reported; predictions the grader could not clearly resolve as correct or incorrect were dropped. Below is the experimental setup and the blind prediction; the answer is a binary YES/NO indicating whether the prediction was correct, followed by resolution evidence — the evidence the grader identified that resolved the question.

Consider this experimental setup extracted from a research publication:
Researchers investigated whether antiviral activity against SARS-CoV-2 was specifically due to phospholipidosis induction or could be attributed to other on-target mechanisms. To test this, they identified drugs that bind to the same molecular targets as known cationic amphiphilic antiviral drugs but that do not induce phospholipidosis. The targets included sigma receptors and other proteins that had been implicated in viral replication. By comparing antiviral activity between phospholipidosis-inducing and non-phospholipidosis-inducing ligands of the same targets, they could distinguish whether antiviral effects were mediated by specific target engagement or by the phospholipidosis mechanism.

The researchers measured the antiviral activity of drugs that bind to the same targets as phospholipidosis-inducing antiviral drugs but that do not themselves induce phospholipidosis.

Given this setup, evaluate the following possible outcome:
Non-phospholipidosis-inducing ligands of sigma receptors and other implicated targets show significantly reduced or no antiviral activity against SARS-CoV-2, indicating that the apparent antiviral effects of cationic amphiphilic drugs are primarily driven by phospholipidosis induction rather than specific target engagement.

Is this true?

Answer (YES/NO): YES